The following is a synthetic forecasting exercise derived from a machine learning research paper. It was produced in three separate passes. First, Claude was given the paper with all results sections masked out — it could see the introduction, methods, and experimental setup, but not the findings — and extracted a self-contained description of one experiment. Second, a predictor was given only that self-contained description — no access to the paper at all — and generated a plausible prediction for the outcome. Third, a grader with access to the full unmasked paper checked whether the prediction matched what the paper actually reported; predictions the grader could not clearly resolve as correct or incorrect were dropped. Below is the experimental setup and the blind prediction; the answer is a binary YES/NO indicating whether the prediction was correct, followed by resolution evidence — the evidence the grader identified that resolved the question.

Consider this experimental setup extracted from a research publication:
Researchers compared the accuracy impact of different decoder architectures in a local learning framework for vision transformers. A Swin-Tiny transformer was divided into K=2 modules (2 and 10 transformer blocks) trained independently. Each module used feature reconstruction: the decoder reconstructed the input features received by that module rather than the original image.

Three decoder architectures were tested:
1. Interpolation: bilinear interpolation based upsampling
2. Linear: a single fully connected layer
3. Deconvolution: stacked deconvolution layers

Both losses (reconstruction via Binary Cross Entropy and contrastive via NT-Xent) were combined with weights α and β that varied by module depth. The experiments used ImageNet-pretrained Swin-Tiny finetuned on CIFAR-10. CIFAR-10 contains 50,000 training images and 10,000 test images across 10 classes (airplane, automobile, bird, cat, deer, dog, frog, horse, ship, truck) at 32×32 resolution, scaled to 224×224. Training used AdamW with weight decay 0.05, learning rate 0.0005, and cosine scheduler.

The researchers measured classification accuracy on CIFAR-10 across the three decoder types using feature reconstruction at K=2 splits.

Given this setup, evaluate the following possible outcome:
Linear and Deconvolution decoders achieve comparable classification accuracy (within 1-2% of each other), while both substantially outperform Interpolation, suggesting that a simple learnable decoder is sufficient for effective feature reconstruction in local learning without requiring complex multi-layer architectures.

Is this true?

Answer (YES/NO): NO